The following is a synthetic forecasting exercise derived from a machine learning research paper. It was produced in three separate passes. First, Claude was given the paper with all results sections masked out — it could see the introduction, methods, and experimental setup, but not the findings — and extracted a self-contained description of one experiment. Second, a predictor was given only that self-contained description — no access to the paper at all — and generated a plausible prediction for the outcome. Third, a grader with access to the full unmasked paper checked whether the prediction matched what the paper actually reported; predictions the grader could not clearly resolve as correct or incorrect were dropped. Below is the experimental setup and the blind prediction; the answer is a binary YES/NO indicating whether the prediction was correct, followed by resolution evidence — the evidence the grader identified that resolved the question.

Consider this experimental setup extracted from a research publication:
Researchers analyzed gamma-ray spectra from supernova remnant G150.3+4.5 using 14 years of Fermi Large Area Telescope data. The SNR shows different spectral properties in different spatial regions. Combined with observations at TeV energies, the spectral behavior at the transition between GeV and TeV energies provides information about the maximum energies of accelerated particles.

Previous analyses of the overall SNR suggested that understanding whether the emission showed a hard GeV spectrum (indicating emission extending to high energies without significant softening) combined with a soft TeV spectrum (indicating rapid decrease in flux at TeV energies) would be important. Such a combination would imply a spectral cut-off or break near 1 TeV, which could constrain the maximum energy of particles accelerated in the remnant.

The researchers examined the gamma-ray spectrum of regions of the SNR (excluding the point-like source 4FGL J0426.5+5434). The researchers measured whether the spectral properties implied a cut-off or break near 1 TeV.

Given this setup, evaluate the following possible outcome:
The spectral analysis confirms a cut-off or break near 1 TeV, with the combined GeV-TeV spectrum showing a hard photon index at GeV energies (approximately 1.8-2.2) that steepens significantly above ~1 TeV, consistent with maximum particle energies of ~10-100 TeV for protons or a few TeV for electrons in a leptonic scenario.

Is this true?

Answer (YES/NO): NO